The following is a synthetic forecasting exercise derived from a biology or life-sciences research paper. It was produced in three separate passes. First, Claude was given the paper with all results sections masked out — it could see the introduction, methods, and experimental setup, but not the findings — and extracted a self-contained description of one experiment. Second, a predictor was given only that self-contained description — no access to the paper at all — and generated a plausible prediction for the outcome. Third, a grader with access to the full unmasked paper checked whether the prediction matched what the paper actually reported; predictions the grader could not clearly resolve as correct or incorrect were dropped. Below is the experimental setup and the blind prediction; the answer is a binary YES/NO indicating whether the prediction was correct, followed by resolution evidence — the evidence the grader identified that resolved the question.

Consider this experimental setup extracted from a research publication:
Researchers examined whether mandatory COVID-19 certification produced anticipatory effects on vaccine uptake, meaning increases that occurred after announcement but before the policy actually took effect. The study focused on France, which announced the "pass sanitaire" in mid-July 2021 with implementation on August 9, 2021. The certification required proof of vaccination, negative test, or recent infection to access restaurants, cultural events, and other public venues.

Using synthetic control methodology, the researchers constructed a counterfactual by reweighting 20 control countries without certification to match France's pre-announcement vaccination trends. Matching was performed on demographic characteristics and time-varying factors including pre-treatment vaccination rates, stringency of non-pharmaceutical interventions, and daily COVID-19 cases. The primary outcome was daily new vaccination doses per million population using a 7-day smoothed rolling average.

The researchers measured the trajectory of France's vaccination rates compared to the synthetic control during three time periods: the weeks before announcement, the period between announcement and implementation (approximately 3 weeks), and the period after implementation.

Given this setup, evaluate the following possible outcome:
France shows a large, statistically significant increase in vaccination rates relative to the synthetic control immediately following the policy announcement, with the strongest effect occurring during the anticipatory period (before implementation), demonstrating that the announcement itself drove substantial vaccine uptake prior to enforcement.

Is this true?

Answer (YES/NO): YES